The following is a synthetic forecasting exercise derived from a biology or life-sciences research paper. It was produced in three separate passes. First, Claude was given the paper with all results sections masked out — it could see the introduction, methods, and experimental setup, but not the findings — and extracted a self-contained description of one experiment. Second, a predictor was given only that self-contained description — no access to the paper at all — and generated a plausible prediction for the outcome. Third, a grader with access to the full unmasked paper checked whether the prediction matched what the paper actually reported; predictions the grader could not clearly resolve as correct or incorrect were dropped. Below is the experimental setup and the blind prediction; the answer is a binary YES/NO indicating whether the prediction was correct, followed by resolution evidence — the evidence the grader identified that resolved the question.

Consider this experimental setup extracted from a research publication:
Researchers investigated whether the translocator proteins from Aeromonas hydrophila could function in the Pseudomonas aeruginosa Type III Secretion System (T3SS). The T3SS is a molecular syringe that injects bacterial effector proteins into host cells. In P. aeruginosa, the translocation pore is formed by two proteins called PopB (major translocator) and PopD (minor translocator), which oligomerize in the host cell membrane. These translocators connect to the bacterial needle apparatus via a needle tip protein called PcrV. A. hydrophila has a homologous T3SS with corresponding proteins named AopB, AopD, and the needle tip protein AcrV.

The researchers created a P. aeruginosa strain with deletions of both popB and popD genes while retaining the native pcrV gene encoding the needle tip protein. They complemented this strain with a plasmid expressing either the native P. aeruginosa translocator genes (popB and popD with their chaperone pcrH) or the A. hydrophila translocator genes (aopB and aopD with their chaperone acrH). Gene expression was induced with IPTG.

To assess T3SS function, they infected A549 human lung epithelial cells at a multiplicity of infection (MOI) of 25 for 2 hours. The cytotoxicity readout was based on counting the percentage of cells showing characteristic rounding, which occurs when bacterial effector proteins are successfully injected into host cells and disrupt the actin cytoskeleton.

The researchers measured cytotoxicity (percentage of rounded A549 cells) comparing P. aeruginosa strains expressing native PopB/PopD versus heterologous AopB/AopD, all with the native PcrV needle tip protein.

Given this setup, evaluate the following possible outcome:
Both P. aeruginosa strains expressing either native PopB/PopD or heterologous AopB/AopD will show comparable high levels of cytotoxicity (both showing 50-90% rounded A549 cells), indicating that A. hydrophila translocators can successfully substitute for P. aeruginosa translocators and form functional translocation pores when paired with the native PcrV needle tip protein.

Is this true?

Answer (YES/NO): NO